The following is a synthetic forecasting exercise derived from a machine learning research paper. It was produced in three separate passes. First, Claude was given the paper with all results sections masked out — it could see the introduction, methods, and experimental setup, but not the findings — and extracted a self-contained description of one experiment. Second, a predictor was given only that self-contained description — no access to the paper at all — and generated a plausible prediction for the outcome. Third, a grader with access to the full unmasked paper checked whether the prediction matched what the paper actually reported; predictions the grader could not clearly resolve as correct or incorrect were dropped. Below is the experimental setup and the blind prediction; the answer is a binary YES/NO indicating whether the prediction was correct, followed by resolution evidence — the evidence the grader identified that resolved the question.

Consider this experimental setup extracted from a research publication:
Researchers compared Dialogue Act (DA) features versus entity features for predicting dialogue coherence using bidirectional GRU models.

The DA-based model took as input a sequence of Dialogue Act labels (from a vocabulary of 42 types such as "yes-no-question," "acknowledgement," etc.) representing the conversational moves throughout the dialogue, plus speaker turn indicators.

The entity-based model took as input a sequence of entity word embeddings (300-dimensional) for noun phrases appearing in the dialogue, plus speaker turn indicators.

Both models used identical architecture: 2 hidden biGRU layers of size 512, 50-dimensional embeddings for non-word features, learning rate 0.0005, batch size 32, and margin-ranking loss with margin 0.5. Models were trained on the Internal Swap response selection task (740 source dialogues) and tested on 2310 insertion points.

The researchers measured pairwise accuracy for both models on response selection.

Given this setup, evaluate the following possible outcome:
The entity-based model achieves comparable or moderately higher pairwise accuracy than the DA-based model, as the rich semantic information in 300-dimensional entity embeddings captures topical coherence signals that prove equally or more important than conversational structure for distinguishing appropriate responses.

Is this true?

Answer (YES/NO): NO